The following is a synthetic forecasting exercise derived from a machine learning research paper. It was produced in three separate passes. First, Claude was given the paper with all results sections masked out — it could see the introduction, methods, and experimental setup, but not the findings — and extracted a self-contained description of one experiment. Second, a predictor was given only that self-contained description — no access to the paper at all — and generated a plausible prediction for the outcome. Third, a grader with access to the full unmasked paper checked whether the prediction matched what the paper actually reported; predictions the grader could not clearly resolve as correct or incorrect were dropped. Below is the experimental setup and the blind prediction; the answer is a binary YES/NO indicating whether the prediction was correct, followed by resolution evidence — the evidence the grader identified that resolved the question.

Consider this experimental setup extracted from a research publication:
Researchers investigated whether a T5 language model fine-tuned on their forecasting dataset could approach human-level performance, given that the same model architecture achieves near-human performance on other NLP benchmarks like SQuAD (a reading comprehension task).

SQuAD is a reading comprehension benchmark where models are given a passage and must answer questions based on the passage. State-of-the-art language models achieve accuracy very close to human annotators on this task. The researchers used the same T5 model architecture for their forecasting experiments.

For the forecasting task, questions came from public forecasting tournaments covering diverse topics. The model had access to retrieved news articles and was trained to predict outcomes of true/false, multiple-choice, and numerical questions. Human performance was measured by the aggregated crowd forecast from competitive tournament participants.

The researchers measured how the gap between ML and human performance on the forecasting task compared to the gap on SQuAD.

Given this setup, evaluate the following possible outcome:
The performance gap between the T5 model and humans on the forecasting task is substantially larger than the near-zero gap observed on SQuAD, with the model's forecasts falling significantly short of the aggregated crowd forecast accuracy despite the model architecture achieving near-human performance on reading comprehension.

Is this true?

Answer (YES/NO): YES